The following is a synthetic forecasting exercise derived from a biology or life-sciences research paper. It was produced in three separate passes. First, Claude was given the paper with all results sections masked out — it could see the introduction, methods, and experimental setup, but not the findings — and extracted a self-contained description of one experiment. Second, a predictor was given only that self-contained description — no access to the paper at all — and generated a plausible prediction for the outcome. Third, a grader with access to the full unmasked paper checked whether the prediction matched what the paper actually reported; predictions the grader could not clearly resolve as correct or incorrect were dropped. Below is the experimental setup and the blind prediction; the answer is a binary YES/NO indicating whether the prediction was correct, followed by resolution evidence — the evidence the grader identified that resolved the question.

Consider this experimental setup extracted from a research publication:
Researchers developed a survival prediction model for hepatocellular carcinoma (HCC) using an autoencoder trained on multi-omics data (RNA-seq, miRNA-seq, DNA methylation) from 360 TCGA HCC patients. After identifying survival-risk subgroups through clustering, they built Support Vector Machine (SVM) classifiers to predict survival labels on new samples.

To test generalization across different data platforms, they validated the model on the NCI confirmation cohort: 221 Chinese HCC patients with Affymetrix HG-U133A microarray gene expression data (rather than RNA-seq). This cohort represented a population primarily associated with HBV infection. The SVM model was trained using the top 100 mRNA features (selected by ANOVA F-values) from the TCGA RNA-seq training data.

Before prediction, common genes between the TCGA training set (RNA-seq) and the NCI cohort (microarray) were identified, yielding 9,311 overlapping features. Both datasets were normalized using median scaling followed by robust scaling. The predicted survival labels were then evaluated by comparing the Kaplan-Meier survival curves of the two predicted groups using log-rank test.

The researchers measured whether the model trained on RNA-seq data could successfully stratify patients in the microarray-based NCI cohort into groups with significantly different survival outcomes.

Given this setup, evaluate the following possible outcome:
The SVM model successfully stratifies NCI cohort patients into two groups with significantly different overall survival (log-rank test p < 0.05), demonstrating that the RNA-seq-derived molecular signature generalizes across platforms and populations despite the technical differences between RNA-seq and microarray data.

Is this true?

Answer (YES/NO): YES